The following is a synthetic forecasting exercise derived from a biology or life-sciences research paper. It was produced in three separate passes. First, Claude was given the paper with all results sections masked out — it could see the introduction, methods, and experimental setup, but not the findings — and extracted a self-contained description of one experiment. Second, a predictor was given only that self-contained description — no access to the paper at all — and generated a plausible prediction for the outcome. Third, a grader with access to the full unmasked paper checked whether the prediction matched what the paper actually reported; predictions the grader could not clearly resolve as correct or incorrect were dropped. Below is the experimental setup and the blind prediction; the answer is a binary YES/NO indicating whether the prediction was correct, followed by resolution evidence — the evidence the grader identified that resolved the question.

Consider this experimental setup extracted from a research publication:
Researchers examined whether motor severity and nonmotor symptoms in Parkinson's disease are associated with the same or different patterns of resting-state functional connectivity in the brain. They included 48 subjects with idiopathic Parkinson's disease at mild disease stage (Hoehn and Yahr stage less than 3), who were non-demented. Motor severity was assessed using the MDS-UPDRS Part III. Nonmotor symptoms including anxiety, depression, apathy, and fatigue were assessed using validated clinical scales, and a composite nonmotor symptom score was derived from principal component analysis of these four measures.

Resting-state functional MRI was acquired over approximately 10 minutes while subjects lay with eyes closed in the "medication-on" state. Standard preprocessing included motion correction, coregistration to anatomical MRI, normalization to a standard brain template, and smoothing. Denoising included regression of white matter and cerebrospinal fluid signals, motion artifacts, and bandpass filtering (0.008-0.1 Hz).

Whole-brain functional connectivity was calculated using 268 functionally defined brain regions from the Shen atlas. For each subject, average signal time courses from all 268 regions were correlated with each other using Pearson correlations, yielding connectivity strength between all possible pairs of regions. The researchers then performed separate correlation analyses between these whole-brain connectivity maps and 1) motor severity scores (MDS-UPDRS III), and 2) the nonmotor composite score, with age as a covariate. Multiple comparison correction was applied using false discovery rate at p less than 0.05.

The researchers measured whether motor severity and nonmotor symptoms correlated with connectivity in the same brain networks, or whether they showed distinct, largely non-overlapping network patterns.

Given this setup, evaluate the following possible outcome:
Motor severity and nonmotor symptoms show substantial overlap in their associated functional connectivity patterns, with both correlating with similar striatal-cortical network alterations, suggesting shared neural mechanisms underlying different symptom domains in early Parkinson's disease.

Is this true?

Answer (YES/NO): NO